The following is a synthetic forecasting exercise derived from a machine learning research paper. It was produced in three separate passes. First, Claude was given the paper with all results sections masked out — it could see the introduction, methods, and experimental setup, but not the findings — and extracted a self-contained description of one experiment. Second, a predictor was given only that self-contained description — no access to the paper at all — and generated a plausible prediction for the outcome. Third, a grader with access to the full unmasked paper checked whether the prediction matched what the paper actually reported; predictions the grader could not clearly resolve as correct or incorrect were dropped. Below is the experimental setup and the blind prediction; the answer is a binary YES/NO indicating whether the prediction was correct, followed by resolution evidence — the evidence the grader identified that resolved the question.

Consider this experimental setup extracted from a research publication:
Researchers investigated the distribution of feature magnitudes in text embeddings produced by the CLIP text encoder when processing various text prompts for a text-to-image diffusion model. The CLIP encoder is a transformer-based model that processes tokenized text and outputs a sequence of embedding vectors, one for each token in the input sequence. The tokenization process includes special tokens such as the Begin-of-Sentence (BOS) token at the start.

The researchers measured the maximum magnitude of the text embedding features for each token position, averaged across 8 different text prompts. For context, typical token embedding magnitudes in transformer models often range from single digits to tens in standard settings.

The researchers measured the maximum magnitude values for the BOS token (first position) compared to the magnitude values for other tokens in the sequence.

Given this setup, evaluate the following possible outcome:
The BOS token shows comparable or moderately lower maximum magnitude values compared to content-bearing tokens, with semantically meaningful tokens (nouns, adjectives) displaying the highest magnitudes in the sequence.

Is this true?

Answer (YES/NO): NO